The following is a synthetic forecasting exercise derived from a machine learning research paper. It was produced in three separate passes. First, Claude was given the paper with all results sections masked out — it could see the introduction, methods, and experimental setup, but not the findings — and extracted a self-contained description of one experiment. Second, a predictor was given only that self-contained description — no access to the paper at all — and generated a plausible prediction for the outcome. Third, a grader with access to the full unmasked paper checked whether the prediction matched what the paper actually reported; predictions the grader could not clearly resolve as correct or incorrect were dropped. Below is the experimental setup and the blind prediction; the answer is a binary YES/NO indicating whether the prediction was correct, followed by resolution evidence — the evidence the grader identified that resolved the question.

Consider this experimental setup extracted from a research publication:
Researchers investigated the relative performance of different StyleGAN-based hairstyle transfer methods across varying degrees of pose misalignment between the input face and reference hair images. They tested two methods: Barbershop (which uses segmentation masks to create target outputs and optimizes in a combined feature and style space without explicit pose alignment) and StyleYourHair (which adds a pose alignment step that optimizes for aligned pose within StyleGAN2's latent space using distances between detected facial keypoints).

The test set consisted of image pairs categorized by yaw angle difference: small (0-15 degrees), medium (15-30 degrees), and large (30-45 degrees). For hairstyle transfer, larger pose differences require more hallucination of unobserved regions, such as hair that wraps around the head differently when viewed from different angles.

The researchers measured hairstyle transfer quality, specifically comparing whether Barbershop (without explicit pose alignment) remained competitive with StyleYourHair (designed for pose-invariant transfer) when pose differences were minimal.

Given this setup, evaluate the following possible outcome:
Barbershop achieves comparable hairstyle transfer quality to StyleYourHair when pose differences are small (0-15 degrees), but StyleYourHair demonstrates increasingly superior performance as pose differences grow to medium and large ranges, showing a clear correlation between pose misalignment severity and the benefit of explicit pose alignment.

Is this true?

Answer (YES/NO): NO